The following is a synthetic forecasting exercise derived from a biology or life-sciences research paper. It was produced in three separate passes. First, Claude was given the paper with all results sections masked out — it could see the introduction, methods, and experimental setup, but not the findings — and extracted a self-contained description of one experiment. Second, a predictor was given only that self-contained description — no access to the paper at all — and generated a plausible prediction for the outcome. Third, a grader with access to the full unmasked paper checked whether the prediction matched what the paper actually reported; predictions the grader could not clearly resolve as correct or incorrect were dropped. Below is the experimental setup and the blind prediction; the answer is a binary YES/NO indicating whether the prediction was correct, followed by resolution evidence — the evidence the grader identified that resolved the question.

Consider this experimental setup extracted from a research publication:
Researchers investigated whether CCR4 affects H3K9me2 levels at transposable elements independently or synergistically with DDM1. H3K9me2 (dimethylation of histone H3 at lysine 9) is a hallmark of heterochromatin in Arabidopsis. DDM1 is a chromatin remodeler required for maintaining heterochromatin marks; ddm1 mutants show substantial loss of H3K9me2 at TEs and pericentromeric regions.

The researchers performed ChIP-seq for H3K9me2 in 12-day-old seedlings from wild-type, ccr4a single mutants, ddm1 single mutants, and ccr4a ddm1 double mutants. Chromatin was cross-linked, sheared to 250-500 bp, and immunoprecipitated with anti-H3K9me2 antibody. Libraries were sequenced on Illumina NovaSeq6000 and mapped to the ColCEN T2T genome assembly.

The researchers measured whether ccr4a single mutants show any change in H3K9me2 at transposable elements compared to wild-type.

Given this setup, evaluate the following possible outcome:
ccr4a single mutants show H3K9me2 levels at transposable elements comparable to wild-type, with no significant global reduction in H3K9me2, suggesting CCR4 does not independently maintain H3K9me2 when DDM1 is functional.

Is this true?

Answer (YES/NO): NO